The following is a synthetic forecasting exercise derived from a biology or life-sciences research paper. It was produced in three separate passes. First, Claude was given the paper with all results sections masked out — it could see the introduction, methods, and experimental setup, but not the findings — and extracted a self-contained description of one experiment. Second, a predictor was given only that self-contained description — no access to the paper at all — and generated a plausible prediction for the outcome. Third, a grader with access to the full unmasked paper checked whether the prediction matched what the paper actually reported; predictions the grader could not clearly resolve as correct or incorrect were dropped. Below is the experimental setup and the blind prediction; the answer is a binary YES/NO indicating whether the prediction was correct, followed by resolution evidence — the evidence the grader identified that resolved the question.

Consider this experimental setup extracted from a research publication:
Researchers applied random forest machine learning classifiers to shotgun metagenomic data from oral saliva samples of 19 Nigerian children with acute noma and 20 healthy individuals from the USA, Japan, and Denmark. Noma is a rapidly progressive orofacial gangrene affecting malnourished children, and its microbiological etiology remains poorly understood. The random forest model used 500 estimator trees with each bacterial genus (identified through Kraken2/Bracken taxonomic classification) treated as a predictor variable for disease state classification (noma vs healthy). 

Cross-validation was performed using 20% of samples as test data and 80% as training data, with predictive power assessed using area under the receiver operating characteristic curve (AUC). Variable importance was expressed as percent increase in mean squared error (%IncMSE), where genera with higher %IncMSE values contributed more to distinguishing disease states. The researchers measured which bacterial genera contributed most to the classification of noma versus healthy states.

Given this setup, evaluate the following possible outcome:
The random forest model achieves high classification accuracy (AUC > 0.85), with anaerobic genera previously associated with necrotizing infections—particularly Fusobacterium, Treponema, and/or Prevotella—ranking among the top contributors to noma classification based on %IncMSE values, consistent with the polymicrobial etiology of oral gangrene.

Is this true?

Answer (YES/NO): YES